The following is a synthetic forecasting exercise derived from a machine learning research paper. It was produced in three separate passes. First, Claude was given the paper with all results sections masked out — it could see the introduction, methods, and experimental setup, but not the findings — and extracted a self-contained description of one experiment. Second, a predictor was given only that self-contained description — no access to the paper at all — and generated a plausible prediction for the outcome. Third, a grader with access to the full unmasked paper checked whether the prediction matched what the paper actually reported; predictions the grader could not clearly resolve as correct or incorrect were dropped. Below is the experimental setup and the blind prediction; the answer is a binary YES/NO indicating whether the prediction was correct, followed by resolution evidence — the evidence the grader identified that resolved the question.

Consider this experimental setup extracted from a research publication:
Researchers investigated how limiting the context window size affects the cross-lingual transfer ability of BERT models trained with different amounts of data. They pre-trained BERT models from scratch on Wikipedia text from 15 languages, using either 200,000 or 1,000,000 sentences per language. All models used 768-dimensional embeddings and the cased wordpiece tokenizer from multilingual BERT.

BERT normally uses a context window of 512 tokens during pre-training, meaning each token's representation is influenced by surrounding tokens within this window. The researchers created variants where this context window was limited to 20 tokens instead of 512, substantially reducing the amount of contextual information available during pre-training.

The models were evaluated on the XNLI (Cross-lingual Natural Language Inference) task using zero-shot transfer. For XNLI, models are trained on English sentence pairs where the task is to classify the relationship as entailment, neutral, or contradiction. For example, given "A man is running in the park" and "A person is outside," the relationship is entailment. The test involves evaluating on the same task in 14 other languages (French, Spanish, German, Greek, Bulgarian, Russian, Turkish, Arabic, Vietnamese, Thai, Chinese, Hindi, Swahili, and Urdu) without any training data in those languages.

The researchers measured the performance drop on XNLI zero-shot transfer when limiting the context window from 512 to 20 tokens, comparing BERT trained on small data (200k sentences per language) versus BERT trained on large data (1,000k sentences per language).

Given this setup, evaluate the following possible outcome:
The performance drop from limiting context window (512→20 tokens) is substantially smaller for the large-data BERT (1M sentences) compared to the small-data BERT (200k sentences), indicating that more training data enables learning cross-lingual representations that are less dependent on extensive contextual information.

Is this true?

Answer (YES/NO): NO